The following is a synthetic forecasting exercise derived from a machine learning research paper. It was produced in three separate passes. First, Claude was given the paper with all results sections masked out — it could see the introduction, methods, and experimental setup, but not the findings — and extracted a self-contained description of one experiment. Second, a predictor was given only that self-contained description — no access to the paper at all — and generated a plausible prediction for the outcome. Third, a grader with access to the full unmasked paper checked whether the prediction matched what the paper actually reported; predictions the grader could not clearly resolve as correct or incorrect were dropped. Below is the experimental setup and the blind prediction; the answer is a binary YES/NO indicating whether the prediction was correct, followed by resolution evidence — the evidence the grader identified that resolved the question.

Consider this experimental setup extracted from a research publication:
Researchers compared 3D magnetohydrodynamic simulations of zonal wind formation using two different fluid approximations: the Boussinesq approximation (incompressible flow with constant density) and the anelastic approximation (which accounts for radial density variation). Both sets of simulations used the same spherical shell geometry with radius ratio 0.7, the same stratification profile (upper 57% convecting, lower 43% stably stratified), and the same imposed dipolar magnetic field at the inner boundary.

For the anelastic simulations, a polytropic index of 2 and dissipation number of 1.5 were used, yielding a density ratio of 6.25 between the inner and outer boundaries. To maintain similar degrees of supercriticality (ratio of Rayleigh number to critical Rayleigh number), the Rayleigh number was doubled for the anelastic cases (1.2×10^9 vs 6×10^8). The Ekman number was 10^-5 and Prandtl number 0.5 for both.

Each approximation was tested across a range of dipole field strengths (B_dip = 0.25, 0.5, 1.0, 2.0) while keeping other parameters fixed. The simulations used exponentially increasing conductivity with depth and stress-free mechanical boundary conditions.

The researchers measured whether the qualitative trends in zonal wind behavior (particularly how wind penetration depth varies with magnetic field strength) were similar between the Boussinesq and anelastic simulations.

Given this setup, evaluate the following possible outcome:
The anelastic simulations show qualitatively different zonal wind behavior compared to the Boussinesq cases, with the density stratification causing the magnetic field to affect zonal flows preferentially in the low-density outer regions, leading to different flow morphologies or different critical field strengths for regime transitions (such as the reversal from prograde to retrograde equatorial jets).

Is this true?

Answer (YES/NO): NO